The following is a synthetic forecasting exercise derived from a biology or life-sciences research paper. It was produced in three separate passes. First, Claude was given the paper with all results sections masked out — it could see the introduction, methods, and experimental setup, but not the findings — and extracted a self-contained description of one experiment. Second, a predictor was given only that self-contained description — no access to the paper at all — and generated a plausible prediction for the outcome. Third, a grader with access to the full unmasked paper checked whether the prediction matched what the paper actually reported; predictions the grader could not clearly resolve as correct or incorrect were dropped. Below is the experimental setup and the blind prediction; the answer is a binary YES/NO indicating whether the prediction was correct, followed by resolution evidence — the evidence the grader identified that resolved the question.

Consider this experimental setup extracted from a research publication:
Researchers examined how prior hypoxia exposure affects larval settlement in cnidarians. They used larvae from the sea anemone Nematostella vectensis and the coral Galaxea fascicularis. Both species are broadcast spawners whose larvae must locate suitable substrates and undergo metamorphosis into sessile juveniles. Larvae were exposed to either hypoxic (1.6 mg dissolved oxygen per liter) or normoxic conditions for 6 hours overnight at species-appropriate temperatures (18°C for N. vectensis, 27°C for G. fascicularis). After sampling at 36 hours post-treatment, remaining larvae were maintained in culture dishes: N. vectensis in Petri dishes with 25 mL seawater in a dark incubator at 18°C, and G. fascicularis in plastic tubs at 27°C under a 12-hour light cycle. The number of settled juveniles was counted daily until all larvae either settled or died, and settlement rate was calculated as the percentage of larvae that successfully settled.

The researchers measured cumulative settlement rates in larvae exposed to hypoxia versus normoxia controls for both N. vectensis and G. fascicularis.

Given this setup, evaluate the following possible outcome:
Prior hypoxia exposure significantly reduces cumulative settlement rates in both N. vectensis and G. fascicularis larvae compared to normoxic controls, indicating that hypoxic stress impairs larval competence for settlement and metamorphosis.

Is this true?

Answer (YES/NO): NO